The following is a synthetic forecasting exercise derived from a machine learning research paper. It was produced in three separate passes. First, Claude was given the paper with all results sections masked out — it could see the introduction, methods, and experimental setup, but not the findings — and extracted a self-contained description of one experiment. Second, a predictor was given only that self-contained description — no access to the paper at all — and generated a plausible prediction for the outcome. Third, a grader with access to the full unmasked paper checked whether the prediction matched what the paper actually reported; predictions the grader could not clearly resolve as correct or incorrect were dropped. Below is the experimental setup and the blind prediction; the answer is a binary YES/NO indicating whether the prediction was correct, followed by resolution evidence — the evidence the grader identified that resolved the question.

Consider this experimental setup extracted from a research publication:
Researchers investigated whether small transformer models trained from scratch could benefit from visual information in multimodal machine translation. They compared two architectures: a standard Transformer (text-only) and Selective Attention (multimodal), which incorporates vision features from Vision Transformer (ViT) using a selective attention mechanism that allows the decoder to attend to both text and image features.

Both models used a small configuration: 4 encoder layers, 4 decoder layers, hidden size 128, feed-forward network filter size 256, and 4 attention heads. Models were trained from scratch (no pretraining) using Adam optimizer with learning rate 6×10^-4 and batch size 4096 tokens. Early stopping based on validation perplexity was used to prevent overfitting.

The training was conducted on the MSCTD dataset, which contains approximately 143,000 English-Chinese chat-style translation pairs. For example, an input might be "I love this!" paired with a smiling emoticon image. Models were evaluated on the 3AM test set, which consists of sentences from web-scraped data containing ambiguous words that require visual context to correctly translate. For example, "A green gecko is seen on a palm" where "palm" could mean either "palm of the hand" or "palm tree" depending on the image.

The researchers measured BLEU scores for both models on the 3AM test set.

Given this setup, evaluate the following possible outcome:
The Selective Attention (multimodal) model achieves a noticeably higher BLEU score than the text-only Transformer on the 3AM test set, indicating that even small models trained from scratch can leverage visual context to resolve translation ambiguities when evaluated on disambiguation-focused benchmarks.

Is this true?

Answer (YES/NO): NO